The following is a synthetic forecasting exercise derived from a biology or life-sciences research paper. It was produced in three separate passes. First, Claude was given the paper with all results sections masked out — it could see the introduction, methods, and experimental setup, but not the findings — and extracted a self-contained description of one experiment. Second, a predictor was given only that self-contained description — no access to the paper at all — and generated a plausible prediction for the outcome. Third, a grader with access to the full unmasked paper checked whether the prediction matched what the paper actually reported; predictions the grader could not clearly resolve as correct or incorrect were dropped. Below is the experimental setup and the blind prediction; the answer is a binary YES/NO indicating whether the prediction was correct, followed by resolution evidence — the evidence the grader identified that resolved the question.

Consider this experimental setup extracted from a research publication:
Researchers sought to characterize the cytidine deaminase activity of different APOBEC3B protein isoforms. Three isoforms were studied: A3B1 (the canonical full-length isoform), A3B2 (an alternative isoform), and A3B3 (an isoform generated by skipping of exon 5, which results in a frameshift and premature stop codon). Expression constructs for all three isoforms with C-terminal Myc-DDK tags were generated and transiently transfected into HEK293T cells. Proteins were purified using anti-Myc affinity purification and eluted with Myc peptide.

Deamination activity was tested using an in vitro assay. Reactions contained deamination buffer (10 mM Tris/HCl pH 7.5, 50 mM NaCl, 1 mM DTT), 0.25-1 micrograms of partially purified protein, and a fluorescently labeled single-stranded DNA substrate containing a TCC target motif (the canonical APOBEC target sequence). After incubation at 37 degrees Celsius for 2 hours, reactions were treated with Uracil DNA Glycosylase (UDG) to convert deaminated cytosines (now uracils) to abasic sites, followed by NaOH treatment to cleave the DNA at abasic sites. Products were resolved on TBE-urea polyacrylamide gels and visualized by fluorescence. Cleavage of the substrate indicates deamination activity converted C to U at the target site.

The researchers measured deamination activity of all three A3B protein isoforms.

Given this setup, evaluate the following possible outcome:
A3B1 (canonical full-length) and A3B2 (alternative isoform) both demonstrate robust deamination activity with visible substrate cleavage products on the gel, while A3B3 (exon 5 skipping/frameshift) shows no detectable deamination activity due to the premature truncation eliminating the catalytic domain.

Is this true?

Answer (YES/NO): NO